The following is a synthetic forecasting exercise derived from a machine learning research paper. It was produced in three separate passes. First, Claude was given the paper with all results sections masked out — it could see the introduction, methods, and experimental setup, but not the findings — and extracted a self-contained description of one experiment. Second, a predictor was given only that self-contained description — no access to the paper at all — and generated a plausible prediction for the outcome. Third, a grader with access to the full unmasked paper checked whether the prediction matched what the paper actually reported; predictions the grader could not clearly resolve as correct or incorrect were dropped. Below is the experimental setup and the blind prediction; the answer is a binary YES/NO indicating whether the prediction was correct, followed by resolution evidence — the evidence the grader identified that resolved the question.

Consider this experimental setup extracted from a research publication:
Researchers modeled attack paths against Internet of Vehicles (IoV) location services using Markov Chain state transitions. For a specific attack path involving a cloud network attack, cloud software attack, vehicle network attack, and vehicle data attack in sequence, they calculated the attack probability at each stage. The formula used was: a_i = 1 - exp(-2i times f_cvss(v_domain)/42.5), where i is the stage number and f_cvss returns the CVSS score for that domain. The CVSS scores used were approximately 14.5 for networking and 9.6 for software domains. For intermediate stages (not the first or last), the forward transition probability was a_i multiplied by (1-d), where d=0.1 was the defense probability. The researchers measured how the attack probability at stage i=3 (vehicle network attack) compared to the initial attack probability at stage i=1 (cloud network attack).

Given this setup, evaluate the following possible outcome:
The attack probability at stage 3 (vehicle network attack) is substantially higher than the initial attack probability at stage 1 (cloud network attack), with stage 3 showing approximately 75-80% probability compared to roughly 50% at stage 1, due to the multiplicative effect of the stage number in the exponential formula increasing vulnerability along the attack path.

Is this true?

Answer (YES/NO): YES